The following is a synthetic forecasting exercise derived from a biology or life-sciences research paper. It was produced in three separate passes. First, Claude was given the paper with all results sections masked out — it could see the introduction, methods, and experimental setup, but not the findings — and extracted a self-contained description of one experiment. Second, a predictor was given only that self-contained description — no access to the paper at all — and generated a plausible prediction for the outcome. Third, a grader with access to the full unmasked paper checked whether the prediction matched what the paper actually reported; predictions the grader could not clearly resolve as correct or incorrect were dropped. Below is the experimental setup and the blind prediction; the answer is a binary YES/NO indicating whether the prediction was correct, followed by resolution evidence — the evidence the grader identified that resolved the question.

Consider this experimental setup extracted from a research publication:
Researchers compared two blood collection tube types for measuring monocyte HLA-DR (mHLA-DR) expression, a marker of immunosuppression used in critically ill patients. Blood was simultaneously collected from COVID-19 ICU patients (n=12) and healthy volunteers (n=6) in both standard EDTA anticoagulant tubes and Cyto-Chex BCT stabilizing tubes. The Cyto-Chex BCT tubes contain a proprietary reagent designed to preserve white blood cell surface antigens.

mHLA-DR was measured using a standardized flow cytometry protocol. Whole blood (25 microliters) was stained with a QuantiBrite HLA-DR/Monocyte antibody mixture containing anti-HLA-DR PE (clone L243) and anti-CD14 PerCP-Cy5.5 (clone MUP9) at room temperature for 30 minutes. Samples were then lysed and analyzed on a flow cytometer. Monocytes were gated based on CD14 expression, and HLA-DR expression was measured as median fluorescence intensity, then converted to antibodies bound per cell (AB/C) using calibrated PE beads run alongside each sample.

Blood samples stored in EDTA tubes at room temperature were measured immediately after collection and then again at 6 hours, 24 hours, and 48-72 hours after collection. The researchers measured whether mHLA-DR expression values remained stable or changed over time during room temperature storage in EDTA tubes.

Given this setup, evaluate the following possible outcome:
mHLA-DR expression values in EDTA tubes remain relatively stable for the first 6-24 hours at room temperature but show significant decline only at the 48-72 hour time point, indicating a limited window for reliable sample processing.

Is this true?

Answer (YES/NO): NO